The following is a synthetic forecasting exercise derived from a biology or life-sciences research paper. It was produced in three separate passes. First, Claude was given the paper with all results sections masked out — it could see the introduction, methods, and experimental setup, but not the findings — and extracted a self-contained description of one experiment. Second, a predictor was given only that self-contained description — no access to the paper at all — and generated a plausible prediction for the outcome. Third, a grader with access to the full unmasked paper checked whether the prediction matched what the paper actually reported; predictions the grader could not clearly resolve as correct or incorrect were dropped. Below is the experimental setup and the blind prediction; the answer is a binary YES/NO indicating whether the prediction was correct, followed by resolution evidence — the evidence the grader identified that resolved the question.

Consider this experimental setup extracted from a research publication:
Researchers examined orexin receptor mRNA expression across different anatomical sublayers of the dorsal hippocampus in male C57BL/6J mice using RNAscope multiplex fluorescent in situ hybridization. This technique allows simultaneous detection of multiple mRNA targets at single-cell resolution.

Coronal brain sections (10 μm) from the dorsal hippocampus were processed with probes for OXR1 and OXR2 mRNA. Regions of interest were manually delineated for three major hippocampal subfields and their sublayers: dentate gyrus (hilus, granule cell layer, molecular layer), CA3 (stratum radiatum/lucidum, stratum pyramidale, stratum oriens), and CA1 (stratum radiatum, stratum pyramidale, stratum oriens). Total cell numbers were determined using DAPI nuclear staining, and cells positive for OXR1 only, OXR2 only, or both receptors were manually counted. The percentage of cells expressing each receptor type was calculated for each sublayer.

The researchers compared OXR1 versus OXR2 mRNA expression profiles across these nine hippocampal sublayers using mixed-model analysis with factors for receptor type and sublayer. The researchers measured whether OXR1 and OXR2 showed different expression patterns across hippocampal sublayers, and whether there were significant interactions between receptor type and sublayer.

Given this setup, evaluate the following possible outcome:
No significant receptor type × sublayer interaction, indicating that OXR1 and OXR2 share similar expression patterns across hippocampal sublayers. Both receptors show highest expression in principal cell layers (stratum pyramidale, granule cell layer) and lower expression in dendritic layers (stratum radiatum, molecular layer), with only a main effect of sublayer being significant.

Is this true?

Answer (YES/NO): NO